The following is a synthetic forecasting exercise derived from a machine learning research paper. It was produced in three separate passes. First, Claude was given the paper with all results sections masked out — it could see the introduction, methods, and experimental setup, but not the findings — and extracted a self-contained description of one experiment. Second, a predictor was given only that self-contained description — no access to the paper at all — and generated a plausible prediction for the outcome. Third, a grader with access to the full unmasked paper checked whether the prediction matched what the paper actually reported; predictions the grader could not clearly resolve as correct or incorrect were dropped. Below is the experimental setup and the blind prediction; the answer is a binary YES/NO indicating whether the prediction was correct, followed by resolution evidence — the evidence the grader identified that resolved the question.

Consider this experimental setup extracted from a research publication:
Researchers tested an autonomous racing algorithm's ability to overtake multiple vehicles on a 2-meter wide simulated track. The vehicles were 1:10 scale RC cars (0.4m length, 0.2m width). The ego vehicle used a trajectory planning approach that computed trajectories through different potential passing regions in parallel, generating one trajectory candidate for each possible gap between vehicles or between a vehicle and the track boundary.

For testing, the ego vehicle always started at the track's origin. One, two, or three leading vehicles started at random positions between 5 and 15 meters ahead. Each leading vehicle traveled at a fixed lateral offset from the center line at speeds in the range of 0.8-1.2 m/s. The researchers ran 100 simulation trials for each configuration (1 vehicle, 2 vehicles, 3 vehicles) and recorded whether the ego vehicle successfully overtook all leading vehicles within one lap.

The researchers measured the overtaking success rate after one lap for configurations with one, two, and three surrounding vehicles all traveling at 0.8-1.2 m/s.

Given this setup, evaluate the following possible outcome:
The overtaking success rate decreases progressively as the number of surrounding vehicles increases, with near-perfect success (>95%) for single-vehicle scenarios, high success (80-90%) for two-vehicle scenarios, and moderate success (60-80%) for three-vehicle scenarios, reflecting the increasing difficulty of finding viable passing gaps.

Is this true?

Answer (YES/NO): NO